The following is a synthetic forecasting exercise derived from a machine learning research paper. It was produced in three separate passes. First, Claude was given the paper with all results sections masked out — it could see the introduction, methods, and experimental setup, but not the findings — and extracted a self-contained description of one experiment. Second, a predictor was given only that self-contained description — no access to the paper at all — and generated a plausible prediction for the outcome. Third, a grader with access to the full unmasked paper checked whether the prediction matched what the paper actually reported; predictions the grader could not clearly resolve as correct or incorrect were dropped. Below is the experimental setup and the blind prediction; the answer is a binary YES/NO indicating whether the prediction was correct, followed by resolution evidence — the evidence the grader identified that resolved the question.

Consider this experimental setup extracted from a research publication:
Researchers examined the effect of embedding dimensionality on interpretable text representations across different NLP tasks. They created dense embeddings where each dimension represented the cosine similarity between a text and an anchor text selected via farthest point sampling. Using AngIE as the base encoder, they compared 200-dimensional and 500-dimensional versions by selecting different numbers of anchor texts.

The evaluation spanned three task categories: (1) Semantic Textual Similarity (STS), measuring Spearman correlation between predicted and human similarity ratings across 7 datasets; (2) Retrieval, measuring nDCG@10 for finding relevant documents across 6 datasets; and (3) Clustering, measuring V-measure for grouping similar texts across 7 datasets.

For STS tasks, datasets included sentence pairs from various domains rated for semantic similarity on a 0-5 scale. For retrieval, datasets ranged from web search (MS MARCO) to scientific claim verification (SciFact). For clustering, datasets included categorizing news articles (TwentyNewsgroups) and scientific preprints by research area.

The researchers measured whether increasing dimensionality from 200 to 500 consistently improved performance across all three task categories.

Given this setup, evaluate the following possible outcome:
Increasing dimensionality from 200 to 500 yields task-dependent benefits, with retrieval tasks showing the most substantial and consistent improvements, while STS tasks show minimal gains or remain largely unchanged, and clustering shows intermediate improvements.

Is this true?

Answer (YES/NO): NO